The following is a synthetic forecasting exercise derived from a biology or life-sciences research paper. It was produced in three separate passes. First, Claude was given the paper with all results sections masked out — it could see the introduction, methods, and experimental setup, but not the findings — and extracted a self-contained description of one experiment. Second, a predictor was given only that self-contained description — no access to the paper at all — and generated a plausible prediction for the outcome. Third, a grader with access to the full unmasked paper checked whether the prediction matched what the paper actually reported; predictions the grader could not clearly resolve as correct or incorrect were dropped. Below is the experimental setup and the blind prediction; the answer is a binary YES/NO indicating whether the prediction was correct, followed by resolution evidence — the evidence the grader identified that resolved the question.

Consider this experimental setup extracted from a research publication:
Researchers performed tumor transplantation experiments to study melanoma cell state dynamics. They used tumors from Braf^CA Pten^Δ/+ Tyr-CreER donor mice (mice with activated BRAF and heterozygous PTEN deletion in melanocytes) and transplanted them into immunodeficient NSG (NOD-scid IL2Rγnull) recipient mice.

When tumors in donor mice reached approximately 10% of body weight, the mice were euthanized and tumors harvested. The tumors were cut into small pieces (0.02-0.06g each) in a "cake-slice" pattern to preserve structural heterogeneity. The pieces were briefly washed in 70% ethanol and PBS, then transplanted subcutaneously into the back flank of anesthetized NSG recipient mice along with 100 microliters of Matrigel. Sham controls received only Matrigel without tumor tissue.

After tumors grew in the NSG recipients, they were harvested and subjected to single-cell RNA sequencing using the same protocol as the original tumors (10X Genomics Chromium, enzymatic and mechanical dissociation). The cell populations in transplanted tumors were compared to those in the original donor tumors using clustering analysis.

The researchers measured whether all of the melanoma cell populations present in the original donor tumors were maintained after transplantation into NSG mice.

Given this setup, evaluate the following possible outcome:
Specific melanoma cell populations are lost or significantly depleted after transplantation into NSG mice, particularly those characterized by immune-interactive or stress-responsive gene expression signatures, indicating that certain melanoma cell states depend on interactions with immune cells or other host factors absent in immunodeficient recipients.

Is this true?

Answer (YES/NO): NO